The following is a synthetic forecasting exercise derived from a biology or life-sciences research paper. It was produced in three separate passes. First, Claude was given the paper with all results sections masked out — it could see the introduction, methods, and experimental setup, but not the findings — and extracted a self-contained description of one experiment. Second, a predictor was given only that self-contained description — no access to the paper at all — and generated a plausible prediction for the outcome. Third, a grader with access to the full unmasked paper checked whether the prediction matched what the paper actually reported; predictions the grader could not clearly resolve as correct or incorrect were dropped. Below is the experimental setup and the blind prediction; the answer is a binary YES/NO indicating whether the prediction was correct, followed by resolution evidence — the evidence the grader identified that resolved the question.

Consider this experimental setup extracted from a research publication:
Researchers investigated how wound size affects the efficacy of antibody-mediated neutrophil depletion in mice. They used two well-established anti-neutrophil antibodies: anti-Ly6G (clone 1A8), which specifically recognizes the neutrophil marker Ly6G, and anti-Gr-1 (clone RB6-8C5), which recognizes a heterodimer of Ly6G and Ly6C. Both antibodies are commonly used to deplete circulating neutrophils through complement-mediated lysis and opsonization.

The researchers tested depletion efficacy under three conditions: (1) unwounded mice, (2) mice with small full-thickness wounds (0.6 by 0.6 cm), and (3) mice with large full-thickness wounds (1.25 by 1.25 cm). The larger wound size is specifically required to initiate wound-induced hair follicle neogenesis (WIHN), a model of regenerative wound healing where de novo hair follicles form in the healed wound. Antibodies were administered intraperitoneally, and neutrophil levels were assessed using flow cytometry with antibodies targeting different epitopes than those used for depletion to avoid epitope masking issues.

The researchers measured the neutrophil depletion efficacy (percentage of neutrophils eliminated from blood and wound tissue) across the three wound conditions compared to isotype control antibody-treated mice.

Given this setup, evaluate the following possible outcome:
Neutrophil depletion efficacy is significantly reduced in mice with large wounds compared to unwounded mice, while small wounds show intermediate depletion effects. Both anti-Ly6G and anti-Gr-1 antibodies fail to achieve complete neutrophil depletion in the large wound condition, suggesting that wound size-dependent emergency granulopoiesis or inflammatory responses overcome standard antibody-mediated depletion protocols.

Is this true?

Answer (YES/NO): YES